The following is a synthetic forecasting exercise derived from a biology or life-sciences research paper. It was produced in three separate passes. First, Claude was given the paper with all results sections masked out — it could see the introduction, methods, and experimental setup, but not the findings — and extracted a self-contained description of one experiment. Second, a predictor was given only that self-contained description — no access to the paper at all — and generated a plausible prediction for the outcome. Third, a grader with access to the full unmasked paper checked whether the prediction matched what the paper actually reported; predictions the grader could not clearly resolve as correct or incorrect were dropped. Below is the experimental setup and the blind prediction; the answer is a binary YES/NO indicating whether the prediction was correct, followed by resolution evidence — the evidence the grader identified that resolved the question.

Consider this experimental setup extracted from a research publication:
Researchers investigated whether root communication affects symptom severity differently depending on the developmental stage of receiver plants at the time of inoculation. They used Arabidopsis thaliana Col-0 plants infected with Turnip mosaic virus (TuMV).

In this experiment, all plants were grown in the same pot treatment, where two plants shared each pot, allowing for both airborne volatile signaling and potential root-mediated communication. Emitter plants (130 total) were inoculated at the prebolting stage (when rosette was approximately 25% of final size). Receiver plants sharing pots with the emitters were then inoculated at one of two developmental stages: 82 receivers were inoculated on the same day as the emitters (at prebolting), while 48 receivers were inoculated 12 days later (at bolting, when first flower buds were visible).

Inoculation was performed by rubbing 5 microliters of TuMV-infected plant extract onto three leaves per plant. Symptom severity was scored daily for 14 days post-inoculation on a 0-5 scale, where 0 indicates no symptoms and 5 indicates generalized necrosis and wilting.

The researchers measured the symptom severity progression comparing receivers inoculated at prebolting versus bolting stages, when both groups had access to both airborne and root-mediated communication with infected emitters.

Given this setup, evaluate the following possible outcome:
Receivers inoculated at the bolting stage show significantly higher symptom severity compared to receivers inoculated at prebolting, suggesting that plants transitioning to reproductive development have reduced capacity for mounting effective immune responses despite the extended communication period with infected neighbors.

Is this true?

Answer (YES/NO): NO